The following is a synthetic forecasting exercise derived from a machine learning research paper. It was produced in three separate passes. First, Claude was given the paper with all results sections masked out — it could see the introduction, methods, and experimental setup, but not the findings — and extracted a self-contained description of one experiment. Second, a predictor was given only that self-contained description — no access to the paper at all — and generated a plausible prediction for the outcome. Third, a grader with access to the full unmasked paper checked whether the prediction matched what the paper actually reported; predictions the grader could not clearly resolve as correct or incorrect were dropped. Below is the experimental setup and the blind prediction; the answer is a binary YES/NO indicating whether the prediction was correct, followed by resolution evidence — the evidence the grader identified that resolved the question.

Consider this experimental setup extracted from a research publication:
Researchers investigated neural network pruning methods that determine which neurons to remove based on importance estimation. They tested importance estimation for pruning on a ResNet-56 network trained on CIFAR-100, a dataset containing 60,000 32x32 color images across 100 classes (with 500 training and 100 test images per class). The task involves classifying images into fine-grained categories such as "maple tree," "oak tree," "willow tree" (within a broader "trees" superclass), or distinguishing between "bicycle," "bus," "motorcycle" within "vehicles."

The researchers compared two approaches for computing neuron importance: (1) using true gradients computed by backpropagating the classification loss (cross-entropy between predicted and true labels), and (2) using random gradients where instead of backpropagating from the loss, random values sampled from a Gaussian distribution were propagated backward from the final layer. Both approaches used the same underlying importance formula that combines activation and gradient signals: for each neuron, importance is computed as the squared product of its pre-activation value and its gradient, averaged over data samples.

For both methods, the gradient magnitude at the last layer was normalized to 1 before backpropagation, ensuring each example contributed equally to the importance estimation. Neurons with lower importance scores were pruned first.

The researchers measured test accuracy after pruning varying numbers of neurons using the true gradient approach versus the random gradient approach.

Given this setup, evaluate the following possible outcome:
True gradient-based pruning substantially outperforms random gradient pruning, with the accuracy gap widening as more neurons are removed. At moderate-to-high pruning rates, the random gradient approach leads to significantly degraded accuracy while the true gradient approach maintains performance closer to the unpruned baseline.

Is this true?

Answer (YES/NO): NO